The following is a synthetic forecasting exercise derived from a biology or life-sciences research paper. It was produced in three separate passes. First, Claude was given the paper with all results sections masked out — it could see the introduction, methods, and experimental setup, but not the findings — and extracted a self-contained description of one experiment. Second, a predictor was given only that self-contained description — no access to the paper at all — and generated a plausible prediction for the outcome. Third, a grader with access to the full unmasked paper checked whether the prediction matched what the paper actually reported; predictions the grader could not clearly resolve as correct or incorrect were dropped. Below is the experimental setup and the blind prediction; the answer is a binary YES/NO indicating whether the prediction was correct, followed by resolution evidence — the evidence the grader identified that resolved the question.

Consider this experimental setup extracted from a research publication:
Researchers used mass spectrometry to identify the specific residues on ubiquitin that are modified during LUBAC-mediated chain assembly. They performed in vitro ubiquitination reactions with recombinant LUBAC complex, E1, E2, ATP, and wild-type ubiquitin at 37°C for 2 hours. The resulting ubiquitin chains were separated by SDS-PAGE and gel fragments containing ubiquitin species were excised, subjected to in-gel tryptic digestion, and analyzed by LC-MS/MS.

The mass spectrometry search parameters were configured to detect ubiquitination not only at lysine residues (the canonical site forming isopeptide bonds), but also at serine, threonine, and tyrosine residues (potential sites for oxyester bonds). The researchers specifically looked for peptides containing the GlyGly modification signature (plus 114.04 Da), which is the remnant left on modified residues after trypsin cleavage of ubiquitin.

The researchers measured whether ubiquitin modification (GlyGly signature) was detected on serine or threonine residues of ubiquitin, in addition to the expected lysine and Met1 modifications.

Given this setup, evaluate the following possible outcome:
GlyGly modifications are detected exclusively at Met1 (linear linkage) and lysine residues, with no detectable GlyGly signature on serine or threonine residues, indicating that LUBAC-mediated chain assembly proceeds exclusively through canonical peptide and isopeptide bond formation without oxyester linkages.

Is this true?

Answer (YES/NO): NO